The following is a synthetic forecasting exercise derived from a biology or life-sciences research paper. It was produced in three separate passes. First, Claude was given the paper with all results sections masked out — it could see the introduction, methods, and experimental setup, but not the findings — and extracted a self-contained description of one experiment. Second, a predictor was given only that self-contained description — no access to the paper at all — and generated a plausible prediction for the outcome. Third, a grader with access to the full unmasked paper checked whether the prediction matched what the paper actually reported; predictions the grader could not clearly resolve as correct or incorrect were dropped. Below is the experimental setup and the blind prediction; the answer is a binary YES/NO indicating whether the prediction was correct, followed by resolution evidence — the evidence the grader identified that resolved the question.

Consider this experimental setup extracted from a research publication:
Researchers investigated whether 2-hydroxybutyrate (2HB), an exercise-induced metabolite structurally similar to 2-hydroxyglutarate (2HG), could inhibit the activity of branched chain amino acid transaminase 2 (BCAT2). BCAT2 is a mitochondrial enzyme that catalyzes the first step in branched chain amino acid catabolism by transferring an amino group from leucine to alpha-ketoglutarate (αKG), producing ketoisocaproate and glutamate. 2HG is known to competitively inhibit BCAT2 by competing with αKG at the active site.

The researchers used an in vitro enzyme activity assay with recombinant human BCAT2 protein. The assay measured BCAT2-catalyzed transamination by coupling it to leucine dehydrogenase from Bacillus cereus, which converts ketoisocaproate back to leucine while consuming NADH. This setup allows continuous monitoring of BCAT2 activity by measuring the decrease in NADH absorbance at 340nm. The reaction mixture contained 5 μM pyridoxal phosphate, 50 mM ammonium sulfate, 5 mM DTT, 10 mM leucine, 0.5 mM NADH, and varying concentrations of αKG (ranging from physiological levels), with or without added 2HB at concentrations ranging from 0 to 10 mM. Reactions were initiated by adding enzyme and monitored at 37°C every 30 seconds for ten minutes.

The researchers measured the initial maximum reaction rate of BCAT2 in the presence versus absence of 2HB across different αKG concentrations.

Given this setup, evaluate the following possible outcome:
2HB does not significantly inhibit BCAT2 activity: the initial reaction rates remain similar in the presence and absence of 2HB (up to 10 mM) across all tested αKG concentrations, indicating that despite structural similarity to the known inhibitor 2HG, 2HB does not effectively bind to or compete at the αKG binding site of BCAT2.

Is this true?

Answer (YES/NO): NO